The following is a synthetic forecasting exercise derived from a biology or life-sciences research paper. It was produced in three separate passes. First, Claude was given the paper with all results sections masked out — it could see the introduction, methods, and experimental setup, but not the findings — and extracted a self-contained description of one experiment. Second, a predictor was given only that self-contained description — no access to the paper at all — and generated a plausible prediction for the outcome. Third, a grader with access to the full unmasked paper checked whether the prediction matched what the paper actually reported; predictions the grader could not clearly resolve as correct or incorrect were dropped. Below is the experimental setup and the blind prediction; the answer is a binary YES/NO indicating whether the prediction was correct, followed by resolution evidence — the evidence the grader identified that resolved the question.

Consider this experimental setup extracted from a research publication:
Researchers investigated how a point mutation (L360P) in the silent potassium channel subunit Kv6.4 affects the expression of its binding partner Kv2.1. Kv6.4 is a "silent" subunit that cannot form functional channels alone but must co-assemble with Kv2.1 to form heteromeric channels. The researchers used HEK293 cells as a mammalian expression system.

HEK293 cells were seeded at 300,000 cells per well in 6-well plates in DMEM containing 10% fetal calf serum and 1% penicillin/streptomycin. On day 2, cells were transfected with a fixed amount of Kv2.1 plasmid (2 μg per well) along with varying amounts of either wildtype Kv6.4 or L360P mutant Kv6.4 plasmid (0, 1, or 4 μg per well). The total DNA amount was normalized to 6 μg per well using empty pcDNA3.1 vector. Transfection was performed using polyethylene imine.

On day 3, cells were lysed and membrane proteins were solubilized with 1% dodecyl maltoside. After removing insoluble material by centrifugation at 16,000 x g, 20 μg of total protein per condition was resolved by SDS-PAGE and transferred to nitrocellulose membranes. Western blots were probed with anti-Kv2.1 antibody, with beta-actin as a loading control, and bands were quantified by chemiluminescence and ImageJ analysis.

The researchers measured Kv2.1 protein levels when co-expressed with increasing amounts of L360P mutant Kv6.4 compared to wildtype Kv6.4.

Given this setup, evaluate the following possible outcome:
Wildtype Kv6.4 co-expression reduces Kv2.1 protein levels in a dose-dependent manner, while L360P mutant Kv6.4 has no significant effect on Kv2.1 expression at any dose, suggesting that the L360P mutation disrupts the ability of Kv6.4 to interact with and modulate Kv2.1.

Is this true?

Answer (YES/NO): NO